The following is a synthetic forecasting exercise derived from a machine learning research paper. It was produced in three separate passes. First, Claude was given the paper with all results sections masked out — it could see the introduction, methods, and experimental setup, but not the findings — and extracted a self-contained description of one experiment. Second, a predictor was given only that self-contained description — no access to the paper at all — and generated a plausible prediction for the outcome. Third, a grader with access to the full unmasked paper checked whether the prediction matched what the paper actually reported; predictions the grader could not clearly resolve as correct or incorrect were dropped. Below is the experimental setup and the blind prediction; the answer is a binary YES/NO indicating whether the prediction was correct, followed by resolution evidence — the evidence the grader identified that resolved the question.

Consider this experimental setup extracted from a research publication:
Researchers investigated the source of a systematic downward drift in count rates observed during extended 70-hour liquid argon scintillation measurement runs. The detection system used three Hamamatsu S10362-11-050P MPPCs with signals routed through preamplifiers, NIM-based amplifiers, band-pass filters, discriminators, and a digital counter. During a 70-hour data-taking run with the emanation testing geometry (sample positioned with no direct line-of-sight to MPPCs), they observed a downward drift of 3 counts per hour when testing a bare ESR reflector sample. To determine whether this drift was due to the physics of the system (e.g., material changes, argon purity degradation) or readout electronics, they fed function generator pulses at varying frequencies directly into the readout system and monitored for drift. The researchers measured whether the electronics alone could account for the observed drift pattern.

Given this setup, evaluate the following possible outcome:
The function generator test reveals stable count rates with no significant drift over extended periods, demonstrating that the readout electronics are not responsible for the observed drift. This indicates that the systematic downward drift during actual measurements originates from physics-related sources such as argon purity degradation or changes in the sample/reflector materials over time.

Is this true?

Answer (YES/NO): NO